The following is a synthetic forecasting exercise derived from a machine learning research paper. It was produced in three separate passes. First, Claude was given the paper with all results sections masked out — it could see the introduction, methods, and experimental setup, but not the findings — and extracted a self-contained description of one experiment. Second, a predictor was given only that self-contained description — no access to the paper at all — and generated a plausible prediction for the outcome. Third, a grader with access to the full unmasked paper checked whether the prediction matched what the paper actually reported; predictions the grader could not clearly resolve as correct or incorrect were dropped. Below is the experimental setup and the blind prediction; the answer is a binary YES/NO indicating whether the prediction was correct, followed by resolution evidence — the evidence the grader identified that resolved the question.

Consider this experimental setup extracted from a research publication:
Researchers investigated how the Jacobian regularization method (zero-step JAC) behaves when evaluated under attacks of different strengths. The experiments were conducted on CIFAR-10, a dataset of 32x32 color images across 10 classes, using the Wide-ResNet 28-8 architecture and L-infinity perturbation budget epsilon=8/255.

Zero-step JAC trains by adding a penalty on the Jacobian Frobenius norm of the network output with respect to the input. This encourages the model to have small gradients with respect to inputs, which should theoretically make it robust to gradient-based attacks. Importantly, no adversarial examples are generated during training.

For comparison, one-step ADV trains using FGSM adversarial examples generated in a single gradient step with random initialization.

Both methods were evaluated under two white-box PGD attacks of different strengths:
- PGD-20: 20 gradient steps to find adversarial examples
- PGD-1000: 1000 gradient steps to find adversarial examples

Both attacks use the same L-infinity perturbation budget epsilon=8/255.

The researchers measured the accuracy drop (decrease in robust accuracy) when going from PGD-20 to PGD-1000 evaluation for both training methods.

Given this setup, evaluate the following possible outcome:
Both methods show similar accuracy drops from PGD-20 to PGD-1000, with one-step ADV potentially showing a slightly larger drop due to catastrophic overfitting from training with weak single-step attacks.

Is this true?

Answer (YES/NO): NO